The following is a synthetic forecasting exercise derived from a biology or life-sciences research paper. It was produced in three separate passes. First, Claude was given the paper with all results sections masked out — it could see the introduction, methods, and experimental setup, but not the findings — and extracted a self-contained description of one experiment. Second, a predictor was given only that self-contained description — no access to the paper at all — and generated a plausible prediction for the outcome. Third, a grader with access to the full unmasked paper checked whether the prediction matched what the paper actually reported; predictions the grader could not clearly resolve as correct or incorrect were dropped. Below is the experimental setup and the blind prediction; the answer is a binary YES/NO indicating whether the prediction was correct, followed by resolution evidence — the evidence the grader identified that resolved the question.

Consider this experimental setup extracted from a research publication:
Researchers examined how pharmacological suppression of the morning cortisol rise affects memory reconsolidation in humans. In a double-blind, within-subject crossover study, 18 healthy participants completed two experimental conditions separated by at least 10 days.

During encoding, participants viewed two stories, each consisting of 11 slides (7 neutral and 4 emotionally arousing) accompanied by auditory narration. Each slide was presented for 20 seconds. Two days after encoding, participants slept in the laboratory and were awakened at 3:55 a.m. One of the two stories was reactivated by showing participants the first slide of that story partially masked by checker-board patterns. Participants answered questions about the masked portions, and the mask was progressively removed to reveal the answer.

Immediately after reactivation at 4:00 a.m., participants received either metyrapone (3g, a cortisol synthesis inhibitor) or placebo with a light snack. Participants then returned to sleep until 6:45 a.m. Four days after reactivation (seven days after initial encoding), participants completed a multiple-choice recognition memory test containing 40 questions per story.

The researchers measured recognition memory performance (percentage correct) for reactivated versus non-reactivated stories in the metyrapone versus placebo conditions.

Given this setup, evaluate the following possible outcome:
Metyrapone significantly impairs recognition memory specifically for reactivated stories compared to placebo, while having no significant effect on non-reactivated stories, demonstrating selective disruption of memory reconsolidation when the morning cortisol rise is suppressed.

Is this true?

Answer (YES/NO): NO